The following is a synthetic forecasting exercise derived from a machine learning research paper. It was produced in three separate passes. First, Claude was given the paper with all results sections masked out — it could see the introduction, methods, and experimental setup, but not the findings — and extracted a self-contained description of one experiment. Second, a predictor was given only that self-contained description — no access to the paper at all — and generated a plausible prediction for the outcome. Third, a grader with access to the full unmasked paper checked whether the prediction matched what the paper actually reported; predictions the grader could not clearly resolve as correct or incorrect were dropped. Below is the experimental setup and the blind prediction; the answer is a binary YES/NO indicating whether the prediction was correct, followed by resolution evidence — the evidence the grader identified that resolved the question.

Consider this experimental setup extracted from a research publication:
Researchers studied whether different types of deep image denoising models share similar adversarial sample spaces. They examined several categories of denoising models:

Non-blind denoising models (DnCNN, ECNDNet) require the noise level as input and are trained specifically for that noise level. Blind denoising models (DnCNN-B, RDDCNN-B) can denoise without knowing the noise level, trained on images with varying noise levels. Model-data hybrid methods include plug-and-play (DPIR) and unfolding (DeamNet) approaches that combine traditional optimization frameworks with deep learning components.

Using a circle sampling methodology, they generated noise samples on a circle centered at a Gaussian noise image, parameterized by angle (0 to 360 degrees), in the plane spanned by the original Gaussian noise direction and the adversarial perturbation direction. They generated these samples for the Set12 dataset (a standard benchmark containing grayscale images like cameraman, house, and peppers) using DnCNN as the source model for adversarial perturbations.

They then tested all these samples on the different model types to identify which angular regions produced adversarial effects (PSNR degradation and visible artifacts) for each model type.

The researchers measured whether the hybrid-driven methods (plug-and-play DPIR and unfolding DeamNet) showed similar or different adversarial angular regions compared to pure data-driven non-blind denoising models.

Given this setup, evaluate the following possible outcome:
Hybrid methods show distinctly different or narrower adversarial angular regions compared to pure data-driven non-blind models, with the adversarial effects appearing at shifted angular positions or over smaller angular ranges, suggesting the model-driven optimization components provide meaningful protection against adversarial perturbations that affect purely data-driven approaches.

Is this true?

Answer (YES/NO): NO